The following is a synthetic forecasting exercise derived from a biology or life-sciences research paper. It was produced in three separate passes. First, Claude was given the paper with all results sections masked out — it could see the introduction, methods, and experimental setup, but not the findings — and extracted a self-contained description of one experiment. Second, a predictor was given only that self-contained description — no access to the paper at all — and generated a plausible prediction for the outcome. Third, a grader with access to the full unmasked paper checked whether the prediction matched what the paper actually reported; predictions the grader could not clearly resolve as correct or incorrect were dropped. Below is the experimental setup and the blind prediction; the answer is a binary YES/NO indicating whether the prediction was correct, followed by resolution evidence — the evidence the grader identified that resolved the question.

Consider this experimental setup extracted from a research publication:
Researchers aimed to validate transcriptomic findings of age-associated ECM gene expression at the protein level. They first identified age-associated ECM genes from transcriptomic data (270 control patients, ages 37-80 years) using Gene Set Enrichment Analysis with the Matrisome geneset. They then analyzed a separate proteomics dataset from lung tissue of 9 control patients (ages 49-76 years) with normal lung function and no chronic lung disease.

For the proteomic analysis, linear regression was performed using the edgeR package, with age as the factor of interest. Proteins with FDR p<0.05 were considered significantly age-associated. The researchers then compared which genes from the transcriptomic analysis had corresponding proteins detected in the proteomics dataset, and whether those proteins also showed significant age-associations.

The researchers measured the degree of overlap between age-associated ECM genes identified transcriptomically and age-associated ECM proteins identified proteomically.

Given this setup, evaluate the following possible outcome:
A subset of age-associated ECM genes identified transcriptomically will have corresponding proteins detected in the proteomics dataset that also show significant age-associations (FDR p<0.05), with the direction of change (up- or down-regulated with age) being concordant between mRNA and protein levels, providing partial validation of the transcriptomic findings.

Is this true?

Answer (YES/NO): YES